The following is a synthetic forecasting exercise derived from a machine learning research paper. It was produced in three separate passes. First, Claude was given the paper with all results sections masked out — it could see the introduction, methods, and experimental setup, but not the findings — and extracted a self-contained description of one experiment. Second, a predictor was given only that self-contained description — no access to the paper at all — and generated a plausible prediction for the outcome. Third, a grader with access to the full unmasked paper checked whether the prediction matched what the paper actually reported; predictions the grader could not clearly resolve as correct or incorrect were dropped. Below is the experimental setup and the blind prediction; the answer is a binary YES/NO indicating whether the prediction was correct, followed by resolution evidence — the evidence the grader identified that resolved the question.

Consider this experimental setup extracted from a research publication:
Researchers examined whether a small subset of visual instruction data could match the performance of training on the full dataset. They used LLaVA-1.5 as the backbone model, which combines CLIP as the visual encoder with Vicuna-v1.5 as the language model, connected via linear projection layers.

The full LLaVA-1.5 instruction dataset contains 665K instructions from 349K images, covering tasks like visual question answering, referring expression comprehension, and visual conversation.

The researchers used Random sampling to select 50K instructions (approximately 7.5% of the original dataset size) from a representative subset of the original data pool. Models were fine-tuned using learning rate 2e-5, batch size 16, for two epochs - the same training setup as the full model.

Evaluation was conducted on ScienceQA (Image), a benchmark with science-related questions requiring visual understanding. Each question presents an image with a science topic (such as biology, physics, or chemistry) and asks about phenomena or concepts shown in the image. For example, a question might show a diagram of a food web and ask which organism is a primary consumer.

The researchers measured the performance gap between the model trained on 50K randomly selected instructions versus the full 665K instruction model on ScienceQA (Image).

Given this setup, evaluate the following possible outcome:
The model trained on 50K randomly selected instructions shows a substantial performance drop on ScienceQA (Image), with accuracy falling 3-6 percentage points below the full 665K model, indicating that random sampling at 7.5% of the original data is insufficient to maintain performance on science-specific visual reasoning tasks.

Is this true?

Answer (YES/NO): NO